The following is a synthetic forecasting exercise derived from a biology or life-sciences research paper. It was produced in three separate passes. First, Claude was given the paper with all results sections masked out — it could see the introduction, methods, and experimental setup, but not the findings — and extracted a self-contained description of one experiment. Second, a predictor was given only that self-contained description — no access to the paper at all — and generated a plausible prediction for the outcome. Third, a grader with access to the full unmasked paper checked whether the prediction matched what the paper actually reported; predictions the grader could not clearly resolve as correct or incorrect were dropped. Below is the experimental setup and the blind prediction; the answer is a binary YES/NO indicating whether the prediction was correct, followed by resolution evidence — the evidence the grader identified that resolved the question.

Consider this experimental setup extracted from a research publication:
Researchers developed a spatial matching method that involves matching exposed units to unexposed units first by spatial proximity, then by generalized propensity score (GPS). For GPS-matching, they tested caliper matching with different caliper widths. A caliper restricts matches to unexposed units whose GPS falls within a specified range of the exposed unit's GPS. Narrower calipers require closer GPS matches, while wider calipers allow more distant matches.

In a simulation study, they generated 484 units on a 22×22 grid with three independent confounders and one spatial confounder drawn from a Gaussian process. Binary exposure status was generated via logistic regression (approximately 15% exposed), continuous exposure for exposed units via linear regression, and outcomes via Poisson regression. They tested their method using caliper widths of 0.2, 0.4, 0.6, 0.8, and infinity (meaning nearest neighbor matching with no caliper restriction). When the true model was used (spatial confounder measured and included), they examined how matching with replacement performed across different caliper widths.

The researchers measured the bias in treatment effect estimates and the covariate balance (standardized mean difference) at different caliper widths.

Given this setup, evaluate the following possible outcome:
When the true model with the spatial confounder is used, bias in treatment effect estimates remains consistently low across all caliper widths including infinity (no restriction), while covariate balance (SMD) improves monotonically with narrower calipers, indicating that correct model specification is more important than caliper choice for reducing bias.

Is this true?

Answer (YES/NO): NO